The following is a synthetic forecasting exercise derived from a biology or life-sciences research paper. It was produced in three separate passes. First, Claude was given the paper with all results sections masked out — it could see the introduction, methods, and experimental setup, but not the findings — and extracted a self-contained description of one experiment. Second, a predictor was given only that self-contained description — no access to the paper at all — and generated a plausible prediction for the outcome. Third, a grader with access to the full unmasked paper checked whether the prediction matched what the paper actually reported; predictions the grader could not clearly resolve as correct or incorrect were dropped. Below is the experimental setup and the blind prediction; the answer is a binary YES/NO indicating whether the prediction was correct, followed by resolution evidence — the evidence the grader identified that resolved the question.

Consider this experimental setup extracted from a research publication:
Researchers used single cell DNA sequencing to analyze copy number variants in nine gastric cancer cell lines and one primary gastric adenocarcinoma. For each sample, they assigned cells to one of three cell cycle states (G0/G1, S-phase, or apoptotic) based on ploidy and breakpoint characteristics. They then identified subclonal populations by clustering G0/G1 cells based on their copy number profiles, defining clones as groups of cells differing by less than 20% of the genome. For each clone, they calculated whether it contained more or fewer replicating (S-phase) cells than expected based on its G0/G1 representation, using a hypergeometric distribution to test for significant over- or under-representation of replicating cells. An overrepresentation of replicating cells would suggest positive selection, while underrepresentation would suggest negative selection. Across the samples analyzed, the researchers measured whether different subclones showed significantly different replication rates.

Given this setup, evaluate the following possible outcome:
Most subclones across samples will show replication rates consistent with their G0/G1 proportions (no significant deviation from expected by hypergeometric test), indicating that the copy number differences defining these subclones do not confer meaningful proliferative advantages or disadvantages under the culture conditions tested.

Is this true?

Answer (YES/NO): NO